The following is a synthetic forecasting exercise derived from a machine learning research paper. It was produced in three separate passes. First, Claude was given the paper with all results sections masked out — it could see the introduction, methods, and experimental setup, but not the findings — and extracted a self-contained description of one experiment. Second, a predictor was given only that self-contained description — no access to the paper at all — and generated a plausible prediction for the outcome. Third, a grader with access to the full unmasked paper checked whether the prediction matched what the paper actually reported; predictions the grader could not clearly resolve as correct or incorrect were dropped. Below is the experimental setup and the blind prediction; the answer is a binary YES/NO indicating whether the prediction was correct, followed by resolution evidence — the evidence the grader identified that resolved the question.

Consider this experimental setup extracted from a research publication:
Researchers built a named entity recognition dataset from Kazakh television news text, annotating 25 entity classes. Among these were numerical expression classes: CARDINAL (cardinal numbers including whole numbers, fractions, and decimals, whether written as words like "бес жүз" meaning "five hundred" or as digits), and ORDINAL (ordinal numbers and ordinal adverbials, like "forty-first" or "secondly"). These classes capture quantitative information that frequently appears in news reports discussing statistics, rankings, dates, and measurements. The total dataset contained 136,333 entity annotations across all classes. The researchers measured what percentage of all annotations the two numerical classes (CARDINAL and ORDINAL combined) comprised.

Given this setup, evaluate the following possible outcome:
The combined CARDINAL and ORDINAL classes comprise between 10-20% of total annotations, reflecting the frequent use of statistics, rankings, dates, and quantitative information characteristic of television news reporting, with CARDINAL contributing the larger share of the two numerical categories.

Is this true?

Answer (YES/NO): NO